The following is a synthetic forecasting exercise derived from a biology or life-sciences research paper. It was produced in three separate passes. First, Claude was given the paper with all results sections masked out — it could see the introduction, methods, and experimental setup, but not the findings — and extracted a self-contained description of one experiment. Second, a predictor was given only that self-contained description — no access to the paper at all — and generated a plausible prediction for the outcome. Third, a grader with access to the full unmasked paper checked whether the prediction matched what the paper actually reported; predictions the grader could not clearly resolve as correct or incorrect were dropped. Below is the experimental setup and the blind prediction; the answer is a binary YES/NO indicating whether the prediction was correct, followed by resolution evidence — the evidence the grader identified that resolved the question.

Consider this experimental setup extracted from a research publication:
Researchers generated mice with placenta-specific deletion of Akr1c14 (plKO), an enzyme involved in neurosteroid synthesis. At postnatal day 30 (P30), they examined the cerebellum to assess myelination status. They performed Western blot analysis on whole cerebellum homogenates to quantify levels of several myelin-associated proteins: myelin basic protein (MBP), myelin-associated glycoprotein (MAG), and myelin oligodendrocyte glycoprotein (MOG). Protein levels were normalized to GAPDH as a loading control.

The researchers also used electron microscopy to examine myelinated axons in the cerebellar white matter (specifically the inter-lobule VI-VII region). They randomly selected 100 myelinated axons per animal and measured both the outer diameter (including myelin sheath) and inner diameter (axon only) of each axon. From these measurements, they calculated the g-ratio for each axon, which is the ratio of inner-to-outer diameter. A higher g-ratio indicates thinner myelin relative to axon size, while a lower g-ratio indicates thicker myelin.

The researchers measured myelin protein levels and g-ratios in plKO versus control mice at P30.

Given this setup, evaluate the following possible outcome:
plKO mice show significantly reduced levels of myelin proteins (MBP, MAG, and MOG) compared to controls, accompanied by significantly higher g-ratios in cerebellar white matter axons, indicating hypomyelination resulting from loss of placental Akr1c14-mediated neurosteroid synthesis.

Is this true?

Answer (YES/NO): NO